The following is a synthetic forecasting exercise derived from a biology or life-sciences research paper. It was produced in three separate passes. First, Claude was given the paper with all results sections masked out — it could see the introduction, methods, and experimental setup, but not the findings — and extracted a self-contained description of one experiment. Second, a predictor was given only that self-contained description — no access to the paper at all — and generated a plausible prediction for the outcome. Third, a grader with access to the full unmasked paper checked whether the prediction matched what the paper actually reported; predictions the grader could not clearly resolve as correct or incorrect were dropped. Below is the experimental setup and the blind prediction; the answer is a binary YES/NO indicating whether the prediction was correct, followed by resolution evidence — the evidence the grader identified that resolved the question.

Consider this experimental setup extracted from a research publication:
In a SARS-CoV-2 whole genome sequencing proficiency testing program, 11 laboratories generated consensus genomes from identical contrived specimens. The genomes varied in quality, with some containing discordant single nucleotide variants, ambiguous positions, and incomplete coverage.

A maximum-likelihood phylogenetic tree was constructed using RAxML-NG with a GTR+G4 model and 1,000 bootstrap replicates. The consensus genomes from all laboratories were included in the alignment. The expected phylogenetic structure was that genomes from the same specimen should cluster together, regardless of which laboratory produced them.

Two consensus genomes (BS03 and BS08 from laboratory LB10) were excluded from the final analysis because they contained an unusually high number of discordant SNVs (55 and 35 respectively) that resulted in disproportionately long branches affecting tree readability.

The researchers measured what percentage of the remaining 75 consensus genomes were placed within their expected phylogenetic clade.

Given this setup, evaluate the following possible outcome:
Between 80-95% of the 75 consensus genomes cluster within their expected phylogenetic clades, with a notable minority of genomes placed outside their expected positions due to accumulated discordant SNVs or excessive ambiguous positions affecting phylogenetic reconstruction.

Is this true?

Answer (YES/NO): YES